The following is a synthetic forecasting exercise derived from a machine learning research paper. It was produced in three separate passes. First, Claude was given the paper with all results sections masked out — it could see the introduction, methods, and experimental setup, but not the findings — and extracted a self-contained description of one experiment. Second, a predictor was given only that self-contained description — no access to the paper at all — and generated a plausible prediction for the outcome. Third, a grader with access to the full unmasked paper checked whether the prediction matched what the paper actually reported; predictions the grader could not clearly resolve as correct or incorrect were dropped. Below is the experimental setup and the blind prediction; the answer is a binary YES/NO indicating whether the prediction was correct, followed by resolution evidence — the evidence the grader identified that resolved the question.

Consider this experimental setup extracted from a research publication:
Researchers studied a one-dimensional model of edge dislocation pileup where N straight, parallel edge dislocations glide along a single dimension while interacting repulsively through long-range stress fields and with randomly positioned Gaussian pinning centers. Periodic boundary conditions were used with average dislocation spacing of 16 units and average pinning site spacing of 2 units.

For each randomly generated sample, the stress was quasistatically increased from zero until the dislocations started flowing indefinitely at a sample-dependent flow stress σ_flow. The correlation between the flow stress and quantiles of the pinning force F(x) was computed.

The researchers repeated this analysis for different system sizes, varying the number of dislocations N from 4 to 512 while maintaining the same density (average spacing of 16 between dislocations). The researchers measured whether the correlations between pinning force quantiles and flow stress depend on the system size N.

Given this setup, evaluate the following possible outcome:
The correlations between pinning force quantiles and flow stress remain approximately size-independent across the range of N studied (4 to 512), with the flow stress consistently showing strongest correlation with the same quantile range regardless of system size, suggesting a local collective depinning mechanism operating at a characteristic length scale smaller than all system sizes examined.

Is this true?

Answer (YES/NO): YES